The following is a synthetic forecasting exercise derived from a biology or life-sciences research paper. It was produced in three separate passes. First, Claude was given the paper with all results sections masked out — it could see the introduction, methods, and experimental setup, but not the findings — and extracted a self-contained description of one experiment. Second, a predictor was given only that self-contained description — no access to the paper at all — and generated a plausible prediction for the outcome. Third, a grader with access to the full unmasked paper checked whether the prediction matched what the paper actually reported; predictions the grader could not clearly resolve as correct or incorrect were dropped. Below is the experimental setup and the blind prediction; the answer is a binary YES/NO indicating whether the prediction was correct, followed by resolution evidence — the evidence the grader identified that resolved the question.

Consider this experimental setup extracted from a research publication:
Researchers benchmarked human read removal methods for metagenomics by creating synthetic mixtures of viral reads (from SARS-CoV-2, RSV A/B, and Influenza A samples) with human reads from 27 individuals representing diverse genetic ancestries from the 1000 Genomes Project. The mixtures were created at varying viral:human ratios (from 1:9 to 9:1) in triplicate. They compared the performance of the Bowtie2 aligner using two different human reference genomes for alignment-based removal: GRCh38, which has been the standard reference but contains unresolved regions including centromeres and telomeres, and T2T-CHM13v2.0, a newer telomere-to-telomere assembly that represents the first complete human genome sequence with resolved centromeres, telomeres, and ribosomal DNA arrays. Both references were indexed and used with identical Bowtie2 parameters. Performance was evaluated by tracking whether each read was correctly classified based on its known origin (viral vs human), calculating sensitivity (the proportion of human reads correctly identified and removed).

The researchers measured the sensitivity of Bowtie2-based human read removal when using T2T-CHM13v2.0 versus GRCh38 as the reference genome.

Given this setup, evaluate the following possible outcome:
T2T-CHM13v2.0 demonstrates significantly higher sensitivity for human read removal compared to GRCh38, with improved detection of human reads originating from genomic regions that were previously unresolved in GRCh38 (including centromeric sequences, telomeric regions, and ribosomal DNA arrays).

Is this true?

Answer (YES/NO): YES